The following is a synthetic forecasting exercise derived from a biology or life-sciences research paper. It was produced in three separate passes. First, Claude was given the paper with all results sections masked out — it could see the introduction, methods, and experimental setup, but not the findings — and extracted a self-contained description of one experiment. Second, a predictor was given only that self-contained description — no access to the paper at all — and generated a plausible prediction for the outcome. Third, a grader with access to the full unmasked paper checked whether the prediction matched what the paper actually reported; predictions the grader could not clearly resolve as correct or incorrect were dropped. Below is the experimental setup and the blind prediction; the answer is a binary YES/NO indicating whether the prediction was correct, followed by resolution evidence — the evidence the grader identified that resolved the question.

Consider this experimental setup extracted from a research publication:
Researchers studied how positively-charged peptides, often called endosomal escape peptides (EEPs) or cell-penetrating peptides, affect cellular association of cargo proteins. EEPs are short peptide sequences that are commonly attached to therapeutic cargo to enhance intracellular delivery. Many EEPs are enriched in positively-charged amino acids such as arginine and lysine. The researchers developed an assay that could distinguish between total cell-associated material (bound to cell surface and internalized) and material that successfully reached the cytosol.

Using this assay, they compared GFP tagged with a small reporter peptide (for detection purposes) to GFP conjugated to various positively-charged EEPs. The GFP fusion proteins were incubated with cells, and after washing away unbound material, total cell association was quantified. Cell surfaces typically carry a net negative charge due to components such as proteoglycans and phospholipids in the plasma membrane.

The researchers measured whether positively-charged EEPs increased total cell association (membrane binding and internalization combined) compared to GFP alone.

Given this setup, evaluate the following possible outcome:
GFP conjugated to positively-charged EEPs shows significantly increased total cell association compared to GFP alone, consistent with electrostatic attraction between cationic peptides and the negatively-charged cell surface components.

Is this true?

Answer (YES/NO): YES